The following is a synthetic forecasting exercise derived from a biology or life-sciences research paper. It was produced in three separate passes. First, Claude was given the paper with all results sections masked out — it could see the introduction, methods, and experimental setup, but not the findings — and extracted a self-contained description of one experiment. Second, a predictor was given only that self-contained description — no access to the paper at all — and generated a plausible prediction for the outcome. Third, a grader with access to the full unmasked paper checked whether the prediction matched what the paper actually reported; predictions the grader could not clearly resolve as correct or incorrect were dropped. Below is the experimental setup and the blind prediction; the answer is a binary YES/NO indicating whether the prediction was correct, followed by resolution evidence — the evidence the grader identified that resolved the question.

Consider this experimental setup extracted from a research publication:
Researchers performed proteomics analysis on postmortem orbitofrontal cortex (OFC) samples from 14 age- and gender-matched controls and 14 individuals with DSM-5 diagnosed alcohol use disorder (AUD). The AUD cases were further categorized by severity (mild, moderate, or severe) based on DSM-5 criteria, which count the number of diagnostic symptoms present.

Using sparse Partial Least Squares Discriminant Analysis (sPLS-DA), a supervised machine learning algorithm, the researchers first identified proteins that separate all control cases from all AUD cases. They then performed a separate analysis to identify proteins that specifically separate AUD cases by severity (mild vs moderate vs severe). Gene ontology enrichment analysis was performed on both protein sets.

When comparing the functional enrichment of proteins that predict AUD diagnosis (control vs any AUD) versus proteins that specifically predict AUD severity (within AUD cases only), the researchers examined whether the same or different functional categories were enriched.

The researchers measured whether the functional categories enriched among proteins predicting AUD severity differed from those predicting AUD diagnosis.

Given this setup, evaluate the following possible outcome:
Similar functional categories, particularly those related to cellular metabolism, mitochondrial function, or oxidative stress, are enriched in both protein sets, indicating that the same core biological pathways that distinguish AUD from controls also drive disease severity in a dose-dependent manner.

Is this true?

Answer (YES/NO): YES